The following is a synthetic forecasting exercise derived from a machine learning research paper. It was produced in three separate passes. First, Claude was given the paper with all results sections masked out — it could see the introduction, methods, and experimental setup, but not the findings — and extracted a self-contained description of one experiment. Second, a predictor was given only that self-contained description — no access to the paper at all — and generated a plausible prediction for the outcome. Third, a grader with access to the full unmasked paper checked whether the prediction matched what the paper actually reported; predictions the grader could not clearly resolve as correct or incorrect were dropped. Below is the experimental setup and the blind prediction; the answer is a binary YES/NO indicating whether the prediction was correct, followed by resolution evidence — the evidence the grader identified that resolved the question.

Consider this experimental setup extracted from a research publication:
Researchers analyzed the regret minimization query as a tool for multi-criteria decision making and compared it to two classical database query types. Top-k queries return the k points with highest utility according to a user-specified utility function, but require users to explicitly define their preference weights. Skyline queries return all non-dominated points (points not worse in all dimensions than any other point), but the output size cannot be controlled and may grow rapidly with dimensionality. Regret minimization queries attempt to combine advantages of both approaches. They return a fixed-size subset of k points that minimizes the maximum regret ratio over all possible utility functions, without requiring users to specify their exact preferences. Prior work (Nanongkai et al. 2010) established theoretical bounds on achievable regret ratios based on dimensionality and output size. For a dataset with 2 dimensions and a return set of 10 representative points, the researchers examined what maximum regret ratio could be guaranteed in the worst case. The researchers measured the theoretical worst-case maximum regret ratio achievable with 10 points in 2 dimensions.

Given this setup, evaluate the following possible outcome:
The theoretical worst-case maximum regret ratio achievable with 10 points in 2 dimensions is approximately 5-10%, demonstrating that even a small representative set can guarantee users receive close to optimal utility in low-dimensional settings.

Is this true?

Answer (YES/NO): YES